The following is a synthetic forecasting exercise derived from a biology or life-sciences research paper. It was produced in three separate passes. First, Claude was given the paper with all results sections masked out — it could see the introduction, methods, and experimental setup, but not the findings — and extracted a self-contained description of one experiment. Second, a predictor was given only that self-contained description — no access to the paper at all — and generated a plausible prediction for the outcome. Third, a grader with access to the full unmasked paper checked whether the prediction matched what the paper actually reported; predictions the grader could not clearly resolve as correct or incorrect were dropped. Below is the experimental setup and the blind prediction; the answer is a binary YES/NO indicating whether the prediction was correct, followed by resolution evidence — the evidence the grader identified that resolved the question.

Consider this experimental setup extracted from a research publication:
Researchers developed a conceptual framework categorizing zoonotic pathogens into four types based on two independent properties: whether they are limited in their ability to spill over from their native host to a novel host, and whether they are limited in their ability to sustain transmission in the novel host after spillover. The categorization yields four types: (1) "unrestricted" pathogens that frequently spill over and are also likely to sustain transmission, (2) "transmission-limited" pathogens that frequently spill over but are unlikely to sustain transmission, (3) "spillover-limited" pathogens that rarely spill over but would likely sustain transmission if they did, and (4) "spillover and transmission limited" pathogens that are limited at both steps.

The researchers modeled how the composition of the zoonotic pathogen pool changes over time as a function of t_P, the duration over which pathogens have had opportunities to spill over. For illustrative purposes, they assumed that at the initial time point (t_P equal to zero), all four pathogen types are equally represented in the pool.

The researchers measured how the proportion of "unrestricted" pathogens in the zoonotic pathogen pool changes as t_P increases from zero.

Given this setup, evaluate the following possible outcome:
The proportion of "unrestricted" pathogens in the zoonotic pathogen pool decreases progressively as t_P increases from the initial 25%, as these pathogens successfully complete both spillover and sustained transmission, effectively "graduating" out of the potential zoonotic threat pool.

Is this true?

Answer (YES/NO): YES